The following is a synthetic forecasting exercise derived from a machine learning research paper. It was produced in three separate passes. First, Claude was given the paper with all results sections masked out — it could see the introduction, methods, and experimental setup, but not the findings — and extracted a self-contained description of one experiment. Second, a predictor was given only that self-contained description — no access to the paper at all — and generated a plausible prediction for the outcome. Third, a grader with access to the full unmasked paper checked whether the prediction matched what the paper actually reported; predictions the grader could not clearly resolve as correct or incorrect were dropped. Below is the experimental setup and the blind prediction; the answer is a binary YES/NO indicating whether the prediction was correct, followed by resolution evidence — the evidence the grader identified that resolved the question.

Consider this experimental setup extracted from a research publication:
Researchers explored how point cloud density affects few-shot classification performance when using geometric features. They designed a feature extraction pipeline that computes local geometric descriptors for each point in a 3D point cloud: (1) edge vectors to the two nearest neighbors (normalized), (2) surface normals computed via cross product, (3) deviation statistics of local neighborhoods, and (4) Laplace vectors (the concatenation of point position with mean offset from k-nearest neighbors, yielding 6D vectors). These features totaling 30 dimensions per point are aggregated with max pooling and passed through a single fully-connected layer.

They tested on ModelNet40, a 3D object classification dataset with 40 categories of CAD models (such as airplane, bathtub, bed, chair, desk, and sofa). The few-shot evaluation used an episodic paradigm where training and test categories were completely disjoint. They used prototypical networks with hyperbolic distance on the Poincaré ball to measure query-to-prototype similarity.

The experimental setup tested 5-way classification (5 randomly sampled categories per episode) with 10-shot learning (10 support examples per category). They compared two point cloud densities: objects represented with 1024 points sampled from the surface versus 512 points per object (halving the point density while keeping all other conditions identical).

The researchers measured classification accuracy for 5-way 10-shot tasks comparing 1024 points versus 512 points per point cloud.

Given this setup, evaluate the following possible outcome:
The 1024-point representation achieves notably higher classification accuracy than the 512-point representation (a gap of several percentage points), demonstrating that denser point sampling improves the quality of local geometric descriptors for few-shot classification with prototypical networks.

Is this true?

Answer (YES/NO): NO